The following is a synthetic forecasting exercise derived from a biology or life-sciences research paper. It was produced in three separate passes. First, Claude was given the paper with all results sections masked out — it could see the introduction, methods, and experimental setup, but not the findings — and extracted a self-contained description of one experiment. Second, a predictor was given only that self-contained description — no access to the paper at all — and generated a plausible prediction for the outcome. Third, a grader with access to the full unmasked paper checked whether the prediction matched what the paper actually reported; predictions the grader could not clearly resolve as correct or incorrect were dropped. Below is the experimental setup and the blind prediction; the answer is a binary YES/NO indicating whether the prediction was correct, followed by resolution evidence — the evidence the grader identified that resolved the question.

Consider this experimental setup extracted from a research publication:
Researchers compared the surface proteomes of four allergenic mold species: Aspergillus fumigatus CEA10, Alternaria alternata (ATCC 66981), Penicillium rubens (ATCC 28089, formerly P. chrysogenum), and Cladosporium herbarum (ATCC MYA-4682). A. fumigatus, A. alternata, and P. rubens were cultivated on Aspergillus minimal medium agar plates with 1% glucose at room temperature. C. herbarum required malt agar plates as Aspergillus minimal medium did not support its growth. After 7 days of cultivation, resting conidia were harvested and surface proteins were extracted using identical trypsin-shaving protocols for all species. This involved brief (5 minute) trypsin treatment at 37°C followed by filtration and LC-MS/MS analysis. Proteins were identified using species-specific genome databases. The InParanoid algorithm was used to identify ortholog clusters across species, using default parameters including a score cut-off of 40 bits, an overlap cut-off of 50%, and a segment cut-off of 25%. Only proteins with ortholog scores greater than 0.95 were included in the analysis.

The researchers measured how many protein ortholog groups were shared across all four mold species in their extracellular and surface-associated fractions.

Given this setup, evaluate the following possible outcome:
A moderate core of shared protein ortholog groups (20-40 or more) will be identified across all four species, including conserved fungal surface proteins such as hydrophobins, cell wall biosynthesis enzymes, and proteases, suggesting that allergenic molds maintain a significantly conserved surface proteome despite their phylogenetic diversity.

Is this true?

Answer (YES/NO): YES